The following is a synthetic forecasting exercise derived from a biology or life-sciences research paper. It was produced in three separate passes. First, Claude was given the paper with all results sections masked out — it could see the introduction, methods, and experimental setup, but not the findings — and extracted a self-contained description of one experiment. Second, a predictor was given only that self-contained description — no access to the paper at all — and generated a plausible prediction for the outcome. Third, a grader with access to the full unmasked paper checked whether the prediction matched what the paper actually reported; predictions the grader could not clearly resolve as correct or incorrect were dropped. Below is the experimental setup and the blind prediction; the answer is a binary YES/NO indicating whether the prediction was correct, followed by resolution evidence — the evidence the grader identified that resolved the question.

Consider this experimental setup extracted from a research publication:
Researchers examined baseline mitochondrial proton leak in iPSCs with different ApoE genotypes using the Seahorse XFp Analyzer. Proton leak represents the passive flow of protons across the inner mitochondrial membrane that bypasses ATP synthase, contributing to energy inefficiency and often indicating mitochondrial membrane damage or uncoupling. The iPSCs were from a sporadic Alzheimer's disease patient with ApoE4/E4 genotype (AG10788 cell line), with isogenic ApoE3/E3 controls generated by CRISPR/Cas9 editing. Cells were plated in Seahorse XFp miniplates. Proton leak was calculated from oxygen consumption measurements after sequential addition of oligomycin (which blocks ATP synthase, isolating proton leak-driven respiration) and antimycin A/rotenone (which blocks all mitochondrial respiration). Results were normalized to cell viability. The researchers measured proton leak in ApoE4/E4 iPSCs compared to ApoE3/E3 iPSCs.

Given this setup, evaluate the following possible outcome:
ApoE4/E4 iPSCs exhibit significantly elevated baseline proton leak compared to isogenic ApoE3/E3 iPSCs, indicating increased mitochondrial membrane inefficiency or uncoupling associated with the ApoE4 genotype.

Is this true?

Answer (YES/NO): YES